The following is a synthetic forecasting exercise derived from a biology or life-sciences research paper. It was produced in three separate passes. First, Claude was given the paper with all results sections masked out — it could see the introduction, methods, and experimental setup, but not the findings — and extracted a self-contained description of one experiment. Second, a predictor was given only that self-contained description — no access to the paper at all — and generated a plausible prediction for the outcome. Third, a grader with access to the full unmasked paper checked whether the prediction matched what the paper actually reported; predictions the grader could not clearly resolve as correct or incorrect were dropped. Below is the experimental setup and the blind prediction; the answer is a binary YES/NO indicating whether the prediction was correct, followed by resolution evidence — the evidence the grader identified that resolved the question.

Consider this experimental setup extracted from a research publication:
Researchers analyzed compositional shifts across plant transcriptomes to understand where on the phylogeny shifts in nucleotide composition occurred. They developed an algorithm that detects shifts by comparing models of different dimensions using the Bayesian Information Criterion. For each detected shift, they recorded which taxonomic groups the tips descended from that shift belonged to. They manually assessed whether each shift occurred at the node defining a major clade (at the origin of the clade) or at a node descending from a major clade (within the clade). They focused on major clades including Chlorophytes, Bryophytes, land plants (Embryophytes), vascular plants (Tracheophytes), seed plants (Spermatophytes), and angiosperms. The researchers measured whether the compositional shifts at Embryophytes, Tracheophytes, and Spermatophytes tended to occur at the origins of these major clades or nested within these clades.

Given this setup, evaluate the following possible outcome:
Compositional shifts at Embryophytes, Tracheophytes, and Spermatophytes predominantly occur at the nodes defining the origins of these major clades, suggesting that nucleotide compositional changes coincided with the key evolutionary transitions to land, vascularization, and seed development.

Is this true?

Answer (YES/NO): YES